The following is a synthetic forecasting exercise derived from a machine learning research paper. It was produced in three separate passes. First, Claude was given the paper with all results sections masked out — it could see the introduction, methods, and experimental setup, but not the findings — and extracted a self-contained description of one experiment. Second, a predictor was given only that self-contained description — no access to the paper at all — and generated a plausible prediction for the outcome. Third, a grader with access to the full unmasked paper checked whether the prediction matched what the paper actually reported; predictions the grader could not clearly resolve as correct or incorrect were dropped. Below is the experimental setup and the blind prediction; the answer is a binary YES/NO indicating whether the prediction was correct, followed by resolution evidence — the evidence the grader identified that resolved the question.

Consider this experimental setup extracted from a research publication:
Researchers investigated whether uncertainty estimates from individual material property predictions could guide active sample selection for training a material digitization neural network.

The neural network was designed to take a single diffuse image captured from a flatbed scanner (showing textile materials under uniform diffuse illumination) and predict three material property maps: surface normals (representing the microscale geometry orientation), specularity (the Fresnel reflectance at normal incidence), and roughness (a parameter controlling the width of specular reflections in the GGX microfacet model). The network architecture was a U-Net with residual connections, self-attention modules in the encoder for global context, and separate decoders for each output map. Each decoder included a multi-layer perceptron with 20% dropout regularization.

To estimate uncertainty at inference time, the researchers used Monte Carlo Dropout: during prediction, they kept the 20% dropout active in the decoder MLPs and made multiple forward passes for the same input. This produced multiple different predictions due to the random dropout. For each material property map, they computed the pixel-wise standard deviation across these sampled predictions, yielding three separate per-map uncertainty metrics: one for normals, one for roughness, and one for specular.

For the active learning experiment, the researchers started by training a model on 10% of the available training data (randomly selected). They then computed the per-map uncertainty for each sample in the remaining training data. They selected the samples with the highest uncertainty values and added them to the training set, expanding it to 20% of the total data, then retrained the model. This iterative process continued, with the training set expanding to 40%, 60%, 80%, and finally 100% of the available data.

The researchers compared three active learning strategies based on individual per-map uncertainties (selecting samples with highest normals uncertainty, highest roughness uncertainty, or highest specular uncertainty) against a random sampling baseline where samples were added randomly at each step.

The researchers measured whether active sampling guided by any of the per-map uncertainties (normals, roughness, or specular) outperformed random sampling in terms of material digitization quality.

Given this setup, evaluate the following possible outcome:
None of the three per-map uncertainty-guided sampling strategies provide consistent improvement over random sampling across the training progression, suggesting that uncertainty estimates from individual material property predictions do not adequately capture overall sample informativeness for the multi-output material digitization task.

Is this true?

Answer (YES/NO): YES